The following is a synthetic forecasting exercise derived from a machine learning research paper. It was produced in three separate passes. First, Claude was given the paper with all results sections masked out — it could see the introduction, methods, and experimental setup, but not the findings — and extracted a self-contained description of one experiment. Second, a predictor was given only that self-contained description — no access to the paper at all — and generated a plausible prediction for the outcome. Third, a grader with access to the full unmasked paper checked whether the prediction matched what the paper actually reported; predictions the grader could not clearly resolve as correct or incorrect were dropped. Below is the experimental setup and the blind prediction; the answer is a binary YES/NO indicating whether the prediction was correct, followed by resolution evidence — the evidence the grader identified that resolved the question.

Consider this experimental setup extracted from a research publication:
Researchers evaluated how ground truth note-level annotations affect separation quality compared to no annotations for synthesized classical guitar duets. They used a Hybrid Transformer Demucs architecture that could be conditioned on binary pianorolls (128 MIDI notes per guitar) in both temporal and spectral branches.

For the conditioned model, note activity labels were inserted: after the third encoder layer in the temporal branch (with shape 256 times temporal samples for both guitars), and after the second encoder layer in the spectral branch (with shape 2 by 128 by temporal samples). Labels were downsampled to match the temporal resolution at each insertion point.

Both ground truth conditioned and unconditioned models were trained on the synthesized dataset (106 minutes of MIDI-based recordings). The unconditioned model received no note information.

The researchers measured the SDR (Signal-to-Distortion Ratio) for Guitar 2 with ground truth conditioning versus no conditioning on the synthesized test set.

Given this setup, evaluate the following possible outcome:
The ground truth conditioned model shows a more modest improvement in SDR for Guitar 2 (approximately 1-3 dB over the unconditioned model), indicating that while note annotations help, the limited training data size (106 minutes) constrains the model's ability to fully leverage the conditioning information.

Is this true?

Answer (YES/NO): YES